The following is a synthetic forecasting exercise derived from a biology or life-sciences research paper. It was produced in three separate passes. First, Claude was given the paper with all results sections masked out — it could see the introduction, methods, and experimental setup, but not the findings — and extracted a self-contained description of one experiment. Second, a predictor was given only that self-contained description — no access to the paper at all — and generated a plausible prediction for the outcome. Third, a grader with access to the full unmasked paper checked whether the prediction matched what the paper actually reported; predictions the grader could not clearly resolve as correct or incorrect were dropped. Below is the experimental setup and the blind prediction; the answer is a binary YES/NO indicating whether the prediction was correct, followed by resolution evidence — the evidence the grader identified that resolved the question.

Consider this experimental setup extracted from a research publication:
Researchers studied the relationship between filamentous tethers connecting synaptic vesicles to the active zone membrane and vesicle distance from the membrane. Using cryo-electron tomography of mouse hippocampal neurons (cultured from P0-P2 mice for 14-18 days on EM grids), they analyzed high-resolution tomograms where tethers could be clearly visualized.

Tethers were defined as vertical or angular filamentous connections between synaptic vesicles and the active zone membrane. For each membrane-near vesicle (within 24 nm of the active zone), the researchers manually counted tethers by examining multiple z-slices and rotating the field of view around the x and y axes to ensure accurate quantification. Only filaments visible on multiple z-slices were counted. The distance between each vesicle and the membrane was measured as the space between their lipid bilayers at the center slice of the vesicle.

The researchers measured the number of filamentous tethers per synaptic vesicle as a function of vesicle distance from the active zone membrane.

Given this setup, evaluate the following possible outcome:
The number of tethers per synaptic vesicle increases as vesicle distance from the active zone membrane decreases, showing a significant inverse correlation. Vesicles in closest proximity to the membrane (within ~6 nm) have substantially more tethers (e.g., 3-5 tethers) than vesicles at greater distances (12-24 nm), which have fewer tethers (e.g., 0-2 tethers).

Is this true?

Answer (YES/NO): YES